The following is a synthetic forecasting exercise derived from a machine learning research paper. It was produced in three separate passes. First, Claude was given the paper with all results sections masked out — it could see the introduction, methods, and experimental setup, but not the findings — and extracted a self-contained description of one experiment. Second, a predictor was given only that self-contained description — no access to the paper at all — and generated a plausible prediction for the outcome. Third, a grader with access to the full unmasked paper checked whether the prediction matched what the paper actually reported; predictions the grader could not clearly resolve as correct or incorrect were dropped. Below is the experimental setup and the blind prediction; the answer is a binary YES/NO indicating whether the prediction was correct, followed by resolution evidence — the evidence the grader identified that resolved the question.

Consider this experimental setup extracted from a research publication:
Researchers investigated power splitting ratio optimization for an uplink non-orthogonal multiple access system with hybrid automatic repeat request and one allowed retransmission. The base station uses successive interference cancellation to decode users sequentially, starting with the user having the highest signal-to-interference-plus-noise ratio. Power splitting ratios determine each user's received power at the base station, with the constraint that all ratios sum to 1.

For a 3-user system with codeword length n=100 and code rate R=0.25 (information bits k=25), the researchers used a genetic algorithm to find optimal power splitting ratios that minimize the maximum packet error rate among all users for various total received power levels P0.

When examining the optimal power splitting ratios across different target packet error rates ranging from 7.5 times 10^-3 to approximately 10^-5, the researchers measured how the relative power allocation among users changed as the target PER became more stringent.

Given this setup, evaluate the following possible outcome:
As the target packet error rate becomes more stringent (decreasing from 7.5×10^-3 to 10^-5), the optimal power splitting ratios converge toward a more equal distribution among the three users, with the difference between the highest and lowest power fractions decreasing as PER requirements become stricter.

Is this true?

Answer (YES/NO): NO